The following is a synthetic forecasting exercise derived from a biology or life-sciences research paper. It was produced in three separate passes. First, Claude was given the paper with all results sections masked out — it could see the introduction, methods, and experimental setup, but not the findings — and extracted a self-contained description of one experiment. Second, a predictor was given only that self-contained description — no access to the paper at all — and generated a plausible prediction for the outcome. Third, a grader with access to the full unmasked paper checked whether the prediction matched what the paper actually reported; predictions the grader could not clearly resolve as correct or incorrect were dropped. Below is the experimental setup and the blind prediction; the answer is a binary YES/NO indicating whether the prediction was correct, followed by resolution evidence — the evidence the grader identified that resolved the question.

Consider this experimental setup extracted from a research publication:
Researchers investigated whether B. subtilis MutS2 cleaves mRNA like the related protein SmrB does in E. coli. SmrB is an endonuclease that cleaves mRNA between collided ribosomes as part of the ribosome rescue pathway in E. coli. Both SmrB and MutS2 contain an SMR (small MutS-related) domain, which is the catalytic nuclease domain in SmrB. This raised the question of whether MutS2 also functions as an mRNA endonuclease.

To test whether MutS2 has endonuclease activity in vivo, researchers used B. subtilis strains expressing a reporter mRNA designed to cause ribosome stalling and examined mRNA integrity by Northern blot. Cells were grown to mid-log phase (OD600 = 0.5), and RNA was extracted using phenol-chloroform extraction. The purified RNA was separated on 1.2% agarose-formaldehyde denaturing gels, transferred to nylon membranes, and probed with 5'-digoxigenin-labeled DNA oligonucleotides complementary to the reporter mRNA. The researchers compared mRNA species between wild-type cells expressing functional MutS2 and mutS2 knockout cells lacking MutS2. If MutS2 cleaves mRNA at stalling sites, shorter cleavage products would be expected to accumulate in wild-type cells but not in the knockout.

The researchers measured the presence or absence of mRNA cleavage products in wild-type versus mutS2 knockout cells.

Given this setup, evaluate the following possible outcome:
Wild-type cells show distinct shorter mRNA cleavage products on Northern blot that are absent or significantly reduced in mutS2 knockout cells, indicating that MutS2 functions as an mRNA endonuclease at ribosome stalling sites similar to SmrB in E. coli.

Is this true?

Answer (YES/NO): NO